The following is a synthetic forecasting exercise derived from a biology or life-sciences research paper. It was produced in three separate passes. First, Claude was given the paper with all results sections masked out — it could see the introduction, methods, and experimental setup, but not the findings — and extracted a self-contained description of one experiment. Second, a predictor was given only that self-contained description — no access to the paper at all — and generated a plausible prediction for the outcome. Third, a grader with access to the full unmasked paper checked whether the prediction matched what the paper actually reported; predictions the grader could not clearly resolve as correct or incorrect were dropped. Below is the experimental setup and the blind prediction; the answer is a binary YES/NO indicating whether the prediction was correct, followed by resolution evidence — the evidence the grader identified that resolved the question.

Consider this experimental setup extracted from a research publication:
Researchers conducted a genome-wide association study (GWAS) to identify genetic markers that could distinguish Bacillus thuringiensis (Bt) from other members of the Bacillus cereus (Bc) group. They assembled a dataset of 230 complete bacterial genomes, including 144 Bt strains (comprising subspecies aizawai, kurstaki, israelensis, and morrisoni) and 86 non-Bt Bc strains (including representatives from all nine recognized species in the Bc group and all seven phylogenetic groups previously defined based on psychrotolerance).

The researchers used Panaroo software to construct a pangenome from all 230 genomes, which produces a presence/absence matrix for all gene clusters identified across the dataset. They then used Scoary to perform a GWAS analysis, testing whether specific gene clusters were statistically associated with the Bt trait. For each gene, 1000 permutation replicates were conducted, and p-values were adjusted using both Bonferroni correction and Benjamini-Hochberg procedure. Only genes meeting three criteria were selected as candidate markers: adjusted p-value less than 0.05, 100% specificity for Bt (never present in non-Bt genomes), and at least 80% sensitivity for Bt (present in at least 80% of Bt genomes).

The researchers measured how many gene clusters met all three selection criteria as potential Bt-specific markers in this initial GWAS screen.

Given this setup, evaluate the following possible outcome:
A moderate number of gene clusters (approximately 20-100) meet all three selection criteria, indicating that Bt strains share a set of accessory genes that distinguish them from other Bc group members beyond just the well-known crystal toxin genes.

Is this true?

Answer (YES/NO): YES